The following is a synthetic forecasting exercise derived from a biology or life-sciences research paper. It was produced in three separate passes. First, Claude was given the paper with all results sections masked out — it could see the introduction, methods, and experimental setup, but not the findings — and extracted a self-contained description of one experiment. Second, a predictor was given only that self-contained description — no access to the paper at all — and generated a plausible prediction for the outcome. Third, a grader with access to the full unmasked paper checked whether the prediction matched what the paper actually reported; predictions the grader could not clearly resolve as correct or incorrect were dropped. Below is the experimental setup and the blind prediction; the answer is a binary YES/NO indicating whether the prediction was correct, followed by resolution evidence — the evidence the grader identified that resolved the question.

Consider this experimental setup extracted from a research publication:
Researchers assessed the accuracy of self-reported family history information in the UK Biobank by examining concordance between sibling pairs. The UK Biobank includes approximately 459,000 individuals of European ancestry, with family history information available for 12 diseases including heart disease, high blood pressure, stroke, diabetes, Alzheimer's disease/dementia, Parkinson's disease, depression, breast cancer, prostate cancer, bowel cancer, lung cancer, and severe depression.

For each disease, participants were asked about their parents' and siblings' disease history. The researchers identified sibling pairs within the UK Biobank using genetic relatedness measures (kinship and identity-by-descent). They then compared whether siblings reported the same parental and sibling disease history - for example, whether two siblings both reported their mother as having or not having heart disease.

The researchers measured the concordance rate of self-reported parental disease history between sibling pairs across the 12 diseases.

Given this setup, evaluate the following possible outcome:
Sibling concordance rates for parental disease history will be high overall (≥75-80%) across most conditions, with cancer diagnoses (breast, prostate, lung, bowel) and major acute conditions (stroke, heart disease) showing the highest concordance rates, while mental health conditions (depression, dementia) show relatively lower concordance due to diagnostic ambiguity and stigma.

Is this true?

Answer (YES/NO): NO